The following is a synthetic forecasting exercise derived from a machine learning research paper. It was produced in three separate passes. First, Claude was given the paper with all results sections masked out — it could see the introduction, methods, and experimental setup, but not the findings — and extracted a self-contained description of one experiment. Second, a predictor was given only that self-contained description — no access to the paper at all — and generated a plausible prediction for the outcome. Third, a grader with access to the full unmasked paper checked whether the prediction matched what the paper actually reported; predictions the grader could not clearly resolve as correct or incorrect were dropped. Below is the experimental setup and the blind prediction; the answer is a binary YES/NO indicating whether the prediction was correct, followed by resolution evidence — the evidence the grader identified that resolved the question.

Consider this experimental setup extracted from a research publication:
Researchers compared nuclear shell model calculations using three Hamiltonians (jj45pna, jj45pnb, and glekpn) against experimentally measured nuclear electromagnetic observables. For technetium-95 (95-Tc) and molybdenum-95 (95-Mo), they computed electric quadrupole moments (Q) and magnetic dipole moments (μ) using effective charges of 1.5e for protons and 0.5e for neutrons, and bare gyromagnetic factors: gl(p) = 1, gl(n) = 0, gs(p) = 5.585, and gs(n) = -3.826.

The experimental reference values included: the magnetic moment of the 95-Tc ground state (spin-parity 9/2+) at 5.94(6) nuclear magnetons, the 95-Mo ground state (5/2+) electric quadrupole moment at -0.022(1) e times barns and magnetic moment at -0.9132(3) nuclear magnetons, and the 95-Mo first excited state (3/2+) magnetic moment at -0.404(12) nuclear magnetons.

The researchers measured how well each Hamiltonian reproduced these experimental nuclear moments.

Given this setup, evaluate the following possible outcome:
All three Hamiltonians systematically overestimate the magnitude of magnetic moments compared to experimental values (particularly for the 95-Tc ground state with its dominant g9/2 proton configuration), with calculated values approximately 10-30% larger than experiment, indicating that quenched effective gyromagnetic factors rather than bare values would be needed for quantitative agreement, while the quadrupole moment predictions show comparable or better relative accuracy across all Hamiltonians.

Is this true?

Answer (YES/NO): NO